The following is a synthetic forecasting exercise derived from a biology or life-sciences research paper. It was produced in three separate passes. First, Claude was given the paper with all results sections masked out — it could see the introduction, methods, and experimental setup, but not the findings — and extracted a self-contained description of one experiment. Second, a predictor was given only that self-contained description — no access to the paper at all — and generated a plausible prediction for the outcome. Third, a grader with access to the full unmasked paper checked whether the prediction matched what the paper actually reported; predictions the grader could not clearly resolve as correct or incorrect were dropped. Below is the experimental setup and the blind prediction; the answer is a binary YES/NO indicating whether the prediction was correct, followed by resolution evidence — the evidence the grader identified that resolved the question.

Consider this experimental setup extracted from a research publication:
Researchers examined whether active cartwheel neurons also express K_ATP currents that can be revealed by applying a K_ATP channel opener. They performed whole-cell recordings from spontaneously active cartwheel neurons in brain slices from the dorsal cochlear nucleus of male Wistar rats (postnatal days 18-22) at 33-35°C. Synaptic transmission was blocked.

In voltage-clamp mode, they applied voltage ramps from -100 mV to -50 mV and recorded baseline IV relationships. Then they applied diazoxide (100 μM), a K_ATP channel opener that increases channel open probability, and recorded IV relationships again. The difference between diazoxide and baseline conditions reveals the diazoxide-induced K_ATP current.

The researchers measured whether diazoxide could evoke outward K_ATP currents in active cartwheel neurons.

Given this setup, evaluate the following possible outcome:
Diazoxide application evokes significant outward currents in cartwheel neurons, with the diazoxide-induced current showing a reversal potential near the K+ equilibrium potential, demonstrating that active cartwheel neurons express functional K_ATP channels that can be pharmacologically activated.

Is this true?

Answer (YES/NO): YES